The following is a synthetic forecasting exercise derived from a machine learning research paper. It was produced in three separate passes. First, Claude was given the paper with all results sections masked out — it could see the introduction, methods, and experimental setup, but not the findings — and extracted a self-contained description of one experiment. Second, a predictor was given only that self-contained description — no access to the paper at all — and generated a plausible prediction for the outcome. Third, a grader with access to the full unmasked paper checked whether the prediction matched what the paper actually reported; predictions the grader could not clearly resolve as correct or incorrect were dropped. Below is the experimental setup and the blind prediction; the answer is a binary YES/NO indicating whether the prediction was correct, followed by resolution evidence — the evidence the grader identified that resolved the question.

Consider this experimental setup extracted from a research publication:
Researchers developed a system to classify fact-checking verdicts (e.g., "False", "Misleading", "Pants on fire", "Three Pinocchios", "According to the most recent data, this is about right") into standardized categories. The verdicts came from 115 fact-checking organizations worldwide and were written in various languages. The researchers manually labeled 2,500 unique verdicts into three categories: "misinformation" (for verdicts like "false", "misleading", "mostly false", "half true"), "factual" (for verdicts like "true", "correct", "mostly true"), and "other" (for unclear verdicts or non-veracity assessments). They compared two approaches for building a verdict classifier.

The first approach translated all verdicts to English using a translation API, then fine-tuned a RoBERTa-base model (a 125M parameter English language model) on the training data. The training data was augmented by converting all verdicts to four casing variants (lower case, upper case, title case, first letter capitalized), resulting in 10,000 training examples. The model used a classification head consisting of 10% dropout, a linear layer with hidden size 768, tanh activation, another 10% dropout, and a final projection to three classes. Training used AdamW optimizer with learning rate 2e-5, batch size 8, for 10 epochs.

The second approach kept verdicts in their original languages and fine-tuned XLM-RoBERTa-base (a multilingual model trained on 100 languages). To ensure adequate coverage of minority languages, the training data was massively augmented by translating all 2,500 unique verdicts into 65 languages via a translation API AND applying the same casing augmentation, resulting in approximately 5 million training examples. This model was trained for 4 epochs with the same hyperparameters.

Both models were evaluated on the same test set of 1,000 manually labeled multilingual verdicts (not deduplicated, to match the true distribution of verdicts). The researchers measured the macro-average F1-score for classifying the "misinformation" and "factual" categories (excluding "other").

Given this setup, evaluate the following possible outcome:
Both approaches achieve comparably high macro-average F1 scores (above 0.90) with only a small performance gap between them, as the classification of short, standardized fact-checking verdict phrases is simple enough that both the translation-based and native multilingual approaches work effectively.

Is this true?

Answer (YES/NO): YES